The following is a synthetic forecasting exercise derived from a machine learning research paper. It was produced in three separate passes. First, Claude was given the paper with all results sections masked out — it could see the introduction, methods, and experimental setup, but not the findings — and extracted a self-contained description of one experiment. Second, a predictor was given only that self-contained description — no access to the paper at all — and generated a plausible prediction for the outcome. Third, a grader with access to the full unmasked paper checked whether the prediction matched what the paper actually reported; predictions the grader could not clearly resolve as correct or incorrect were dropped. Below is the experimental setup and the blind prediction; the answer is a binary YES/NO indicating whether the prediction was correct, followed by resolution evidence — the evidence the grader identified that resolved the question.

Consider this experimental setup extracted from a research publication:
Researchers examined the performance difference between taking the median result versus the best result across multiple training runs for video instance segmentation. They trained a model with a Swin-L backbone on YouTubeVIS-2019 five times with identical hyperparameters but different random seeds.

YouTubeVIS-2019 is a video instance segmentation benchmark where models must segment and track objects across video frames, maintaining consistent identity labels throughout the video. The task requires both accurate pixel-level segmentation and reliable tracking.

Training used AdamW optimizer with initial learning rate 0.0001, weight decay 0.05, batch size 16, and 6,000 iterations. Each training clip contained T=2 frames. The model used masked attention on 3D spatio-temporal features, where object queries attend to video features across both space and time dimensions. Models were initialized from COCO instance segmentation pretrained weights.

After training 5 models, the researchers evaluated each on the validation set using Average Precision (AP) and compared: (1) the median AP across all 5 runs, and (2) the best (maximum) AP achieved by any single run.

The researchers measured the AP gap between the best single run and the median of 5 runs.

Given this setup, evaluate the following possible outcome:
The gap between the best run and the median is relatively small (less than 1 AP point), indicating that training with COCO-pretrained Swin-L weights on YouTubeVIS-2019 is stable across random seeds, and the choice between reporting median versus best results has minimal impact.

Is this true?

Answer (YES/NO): YES